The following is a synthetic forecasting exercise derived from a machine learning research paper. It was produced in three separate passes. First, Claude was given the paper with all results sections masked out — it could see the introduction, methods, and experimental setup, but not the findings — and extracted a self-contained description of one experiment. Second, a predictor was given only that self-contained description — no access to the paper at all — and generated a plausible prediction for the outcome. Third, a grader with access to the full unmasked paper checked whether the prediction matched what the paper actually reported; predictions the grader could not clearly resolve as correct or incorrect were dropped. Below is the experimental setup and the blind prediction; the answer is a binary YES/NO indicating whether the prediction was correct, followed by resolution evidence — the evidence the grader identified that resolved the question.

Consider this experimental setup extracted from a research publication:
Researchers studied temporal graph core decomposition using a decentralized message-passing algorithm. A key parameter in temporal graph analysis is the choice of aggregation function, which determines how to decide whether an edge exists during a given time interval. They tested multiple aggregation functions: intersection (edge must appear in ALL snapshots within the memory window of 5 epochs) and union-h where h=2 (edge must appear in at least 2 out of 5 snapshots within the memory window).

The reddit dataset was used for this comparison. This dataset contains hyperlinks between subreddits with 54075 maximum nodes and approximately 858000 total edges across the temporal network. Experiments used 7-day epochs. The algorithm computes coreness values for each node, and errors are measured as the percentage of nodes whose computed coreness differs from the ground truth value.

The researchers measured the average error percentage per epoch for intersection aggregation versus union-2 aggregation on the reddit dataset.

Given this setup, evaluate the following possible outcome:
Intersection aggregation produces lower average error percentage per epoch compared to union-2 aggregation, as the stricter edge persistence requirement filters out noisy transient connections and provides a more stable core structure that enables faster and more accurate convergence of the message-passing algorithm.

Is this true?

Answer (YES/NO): YES